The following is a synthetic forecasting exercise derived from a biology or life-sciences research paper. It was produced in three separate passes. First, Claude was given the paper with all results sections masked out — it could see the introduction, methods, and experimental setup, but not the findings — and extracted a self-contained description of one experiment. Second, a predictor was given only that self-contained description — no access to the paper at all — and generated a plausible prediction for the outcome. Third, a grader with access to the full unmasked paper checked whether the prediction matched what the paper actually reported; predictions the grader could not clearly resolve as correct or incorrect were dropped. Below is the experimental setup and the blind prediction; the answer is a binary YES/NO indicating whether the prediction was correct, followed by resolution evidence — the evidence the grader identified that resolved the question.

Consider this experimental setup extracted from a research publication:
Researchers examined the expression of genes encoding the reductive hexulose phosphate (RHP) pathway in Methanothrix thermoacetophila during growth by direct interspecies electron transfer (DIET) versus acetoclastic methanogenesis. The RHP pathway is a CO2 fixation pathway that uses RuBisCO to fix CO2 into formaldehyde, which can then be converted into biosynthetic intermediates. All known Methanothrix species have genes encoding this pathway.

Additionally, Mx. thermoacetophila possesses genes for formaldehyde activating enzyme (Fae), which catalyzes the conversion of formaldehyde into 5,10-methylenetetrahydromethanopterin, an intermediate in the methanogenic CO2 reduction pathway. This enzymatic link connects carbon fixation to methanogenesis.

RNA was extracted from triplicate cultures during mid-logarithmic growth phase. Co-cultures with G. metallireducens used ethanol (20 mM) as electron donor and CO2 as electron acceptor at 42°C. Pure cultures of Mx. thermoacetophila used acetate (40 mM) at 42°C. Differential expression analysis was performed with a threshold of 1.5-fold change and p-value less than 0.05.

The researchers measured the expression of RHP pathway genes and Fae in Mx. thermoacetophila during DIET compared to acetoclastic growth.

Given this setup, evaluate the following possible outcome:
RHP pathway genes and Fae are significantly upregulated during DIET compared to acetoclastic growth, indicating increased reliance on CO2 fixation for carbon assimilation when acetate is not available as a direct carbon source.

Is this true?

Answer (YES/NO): NO